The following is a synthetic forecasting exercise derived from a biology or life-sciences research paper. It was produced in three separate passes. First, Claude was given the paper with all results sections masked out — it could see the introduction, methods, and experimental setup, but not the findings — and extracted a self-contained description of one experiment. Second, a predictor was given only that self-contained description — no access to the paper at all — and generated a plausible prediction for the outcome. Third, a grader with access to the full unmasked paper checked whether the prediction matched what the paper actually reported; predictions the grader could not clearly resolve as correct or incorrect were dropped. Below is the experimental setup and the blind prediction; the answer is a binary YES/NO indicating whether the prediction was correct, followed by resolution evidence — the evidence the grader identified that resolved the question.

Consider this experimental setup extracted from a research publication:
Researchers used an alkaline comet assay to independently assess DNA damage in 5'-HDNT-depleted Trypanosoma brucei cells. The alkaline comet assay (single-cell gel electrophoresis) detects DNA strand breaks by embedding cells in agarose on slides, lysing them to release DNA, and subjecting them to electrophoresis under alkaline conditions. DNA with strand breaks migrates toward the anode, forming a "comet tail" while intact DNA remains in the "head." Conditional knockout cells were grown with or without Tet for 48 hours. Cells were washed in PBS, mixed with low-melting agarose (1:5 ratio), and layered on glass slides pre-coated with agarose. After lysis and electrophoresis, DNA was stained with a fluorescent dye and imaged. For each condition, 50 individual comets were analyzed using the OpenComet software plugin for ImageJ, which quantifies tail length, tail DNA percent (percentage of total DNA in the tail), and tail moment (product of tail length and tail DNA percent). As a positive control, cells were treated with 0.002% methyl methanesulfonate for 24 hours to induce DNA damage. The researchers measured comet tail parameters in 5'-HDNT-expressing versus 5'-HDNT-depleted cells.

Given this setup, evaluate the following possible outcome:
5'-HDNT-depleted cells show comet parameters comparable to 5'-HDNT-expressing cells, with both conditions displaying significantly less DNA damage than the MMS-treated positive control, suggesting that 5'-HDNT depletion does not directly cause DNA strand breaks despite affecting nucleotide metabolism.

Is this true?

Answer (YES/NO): NO